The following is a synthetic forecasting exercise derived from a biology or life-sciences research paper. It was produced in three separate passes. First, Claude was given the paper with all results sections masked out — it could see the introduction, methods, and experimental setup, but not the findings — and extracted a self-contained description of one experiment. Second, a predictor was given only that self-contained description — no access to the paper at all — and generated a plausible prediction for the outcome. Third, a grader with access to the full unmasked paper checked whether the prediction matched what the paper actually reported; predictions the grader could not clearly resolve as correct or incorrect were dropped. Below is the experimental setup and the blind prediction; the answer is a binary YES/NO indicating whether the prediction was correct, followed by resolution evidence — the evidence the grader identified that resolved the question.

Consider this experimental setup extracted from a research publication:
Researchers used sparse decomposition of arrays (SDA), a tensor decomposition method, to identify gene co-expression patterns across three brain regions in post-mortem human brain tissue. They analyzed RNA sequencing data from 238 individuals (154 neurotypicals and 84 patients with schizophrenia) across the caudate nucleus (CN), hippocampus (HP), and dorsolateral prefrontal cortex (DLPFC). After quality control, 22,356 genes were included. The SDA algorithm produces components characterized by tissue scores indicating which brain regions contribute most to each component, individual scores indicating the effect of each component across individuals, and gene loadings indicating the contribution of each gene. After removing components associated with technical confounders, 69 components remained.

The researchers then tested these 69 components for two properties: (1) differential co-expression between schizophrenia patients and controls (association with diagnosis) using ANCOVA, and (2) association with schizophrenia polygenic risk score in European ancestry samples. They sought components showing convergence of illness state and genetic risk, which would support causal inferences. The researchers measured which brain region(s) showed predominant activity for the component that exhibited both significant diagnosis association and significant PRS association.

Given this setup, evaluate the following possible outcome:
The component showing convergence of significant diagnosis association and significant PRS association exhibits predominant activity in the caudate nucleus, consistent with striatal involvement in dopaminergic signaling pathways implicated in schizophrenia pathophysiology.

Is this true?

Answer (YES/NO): YES